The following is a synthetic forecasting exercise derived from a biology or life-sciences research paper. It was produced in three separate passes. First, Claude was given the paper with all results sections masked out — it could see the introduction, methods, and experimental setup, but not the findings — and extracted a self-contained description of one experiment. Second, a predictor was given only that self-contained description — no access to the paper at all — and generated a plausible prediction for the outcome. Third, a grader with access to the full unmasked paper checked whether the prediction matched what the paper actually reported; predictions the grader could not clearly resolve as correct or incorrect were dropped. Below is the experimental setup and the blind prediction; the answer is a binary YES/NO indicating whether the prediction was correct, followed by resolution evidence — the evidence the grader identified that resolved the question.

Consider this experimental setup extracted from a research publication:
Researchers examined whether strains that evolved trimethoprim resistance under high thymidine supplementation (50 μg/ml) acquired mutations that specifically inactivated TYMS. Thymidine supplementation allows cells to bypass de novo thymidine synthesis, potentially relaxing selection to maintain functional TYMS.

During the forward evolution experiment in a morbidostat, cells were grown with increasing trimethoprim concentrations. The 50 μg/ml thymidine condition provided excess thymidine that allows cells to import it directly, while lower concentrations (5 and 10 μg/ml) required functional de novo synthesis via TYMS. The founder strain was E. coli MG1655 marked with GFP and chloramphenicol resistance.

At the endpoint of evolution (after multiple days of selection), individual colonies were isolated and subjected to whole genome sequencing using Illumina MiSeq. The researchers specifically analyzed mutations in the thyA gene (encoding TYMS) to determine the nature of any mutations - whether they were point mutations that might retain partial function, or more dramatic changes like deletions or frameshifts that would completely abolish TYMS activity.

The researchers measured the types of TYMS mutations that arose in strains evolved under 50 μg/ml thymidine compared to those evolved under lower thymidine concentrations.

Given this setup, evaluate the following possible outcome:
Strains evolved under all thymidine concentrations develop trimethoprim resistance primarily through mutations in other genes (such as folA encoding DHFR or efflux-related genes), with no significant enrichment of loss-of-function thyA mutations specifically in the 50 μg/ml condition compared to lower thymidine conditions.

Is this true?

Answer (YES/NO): NO